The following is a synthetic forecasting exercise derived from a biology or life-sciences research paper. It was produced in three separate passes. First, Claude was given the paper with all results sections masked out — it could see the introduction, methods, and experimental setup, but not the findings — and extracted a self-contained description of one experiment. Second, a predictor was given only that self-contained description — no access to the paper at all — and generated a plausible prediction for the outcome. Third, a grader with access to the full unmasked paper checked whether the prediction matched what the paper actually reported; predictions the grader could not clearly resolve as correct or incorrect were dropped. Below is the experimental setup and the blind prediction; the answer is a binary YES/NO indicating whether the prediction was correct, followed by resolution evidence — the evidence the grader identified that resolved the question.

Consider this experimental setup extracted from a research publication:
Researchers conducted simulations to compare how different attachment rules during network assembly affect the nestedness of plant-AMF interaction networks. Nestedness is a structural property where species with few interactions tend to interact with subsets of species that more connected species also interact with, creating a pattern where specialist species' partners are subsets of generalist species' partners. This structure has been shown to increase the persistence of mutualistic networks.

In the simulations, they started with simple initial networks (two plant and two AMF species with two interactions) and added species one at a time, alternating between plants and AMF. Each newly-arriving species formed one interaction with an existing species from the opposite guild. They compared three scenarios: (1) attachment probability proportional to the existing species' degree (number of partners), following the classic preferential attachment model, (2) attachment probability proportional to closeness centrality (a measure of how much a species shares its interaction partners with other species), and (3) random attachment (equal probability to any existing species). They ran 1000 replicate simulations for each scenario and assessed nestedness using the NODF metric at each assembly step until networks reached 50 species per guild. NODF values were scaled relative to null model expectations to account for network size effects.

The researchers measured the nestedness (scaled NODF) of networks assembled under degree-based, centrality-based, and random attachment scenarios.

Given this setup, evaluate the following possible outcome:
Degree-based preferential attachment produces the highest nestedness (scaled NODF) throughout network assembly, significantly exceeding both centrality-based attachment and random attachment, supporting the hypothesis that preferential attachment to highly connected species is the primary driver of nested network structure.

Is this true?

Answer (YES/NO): NO